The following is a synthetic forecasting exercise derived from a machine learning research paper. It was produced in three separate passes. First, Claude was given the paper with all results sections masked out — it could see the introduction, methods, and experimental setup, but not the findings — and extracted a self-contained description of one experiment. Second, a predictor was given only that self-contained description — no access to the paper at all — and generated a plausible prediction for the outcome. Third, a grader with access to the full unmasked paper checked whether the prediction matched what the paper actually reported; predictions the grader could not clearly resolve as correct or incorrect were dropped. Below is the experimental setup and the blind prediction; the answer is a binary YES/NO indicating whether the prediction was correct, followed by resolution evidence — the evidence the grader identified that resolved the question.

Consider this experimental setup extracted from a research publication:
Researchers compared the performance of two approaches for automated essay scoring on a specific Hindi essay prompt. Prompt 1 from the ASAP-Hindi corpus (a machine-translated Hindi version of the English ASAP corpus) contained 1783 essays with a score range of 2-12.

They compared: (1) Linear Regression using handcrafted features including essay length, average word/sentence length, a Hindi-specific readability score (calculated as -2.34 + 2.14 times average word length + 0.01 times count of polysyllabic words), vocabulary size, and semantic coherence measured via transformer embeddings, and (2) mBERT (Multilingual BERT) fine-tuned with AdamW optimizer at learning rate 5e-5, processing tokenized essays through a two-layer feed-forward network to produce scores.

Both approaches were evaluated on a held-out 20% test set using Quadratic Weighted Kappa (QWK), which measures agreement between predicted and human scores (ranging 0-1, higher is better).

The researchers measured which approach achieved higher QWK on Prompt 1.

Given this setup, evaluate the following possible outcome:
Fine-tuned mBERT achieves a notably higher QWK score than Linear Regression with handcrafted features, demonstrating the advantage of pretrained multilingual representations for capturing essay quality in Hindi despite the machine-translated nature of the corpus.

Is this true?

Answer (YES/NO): NO